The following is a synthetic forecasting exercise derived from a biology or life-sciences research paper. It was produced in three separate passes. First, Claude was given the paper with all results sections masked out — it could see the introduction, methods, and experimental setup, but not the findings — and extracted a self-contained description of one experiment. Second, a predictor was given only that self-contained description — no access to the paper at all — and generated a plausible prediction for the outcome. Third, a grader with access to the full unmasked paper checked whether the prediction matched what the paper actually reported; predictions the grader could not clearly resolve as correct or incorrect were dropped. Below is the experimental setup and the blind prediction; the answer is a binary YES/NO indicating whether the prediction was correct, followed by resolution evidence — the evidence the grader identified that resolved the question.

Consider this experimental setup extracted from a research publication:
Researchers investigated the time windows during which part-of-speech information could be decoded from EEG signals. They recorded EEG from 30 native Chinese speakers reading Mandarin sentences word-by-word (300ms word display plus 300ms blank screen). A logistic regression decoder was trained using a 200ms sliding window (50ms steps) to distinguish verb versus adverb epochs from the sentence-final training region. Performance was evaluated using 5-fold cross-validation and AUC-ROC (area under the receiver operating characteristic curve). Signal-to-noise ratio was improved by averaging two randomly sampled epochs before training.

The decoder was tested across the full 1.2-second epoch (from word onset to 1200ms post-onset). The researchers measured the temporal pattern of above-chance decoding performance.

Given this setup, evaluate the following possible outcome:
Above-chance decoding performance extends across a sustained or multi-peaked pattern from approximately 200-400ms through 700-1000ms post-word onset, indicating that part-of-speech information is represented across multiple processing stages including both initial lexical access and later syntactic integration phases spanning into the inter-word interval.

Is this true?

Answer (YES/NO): NO